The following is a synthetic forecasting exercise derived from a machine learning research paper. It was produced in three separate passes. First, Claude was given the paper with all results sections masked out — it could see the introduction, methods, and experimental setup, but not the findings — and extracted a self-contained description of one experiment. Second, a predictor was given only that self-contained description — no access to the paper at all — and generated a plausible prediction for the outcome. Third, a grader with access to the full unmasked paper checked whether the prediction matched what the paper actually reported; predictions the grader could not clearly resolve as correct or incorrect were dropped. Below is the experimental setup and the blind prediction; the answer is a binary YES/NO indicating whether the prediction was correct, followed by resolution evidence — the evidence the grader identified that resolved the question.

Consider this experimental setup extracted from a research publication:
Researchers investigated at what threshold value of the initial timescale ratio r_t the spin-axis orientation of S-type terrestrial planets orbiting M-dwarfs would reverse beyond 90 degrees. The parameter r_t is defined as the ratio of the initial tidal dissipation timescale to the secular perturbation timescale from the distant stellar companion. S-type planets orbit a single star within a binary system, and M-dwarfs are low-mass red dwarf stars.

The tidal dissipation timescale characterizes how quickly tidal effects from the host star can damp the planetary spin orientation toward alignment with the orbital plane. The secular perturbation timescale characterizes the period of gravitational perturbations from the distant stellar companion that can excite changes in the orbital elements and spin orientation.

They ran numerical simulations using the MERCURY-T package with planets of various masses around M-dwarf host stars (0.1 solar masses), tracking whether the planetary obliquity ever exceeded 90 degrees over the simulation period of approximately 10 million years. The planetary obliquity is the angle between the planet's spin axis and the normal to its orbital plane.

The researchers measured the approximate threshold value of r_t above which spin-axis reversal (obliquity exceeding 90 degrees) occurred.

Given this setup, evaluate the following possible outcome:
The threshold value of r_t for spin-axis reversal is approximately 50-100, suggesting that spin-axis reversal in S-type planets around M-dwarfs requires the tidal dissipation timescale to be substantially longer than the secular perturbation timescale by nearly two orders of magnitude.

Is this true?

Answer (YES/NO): NO